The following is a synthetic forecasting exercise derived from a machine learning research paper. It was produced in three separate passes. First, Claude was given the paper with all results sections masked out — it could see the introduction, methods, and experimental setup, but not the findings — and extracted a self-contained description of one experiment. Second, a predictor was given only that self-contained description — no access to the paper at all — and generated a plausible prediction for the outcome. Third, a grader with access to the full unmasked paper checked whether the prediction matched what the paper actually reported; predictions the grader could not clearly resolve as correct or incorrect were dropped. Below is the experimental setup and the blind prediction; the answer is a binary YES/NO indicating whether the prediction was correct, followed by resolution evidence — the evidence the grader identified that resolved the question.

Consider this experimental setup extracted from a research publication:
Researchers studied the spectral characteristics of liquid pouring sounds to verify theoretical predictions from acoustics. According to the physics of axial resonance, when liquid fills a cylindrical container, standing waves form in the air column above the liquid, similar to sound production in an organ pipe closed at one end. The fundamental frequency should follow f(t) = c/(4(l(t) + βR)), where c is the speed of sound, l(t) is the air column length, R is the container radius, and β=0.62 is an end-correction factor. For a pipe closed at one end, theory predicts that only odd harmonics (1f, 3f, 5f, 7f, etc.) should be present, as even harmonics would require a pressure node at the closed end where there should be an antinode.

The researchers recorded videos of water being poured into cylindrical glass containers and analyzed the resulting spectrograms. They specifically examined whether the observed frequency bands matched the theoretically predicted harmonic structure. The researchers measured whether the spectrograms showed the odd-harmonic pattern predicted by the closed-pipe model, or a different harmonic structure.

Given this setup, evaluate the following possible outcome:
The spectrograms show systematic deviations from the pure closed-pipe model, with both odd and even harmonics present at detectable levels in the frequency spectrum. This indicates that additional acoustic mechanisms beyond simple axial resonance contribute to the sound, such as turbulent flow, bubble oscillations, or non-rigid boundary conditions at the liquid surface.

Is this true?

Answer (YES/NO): NO